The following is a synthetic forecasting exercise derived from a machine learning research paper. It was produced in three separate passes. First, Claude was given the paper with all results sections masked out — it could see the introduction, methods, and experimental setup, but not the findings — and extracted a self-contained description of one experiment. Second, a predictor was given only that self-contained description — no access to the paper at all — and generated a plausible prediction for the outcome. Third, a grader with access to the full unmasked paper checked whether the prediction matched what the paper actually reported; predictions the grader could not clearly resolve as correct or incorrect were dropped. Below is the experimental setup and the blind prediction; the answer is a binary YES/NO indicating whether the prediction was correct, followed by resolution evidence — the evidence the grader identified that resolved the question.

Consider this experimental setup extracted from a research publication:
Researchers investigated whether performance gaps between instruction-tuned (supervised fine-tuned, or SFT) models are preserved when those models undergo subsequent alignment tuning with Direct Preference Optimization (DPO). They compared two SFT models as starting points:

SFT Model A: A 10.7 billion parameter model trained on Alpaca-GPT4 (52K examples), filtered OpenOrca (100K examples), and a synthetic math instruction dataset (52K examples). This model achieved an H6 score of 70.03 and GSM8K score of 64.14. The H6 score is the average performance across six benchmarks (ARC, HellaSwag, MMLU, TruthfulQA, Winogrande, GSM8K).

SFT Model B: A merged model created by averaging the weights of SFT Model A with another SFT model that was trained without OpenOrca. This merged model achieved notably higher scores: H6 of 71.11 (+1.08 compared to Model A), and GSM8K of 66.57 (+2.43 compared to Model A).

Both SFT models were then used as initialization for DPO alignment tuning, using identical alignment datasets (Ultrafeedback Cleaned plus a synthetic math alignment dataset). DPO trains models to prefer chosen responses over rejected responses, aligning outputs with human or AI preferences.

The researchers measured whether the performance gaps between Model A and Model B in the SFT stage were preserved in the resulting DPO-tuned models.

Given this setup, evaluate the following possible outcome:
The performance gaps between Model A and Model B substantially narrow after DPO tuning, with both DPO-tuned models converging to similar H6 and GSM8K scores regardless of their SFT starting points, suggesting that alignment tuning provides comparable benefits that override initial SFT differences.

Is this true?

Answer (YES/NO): NO